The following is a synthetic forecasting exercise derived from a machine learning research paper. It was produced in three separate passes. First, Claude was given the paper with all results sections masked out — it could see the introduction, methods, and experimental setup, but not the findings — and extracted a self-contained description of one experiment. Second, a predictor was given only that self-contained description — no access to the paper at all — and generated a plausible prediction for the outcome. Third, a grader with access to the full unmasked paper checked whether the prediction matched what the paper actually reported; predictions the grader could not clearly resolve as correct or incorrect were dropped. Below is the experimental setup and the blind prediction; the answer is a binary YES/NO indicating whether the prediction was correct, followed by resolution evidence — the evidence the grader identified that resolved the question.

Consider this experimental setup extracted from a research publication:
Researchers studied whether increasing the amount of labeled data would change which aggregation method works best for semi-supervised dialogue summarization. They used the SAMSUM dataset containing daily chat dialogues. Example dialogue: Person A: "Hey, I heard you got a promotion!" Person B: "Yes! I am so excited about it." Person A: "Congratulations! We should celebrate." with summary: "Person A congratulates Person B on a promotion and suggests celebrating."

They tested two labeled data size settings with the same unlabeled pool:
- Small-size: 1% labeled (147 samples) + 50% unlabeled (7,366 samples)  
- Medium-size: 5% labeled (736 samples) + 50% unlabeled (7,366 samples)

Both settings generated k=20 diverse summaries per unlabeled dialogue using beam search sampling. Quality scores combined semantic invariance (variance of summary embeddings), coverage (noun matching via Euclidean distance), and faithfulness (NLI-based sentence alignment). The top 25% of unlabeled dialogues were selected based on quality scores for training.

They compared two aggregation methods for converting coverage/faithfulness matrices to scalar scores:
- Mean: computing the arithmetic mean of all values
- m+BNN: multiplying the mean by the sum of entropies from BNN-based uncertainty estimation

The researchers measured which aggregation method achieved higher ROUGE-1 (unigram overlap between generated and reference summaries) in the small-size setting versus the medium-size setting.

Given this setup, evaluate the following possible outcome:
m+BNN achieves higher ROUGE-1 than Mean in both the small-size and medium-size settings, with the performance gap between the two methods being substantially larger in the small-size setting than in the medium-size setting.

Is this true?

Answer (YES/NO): NO